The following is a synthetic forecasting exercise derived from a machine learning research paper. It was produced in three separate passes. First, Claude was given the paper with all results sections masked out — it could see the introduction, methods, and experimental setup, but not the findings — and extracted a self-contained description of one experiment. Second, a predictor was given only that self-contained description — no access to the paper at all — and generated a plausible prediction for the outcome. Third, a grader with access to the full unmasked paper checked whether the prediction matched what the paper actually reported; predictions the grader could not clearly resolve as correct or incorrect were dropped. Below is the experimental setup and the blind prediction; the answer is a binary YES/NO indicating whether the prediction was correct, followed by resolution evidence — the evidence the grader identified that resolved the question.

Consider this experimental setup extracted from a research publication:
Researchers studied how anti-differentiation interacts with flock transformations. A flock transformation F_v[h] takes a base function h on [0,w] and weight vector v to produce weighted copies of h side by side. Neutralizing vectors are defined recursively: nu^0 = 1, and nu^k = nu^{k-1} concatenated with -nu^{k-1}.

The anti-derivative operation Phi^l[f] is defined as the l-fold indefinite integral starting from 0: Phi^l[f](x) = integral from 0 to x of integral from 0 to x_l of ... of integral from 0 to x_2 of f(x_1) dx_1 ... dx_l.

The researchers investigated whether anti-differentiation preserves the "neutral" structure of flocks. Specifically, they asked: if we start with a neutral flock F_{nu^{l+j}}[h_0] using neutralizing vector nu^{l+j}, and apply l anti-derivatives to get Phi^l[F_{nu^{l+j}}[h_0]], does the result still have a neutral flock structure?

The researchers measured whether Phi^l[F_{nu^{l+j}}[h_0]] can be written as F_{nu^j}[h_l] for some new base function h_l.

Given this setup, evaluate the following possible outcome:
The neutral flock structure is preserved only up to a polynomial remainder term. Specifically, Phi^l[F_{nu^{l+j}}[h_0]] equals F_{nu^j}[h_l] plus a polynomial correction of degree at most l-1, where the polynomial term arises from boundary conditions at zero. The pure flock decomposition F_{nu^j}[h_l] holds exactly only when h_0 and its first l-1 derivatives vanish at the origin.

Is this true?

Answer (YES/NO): NO